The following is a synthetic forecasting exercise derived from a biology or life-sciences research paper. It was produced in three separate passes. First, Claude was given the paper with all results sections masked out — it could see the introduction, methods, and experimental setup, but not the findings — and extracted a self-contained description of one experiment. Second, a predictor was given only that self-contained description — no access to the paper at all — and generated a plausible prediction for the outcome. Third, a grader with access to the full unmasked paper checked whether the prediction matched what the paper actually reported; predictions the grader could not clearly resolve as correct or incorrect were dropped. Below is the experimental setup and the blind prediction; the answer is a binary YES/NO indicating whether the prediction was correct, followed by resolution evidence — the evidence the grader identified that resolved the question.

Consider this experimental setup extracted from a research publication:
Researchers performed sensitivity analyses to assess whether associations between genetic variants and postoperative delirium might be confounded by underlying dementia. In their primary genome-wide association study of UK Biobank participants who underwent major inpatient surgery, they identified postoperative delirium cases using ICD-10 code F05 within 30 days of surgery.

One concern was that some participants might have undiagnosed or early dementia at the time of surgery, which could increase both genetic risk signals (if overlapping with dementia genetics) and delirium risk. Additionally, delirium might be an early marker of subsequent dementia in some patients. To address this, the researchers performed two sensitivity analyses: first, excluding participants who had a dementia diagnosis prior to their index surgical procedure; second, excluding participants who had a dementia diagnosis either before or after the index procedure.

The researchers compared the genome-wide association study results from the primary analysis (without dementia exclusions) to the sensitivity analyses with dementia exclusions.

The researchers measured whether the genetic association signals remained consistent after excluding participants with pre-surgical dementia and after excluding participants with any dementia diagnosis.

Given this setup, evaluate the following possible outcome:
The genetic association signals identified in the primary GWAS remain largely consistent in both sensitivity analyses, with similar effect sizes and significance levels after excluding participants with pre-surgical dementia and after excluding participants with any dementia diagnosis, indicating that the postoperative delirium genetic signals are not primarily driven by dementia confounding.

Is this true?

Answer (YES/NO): NO